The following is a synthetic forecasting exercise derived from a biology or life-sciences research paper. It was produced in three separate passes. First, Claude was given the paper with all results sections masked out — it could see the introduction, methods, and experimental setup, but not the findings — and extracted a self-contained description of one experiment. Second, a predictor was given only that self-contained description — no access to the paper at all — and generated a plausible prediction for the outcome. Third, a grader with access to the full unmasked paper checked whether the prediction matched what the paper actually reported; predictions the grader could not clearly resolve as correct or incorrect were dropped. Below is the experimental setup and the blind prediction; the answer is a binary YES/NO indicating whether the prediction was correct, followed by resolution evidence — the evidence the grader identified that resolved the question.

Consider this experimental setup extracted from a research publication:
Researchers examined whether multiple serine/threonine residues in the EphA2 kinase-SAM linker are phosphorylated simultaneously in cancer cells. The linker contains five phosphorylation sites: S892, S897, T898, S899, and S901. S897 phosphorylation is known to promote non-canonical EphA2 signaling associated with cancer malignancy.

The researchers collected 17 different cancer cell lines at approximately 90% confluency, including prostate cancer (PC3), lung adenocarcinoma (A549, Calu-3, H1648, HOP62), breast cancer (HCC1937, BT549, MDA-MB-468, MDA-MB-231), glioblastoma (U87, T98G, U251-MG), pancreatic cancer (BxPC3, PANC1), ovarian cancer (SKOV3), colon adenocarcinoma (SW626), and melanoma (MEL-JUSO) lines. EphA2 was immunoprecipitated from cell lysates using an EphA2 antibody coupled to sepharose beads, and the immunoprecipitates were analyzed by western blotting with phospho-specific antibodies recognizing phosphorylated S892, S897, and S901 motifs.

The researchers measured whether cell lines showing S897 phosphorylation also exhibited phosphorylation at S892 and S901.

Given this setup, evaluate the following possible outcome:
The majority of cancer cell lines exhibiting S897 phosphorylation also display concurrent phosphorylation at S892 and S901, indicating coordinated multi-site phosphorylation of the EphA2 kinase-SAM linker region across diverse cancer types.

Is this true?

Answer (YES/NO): YES